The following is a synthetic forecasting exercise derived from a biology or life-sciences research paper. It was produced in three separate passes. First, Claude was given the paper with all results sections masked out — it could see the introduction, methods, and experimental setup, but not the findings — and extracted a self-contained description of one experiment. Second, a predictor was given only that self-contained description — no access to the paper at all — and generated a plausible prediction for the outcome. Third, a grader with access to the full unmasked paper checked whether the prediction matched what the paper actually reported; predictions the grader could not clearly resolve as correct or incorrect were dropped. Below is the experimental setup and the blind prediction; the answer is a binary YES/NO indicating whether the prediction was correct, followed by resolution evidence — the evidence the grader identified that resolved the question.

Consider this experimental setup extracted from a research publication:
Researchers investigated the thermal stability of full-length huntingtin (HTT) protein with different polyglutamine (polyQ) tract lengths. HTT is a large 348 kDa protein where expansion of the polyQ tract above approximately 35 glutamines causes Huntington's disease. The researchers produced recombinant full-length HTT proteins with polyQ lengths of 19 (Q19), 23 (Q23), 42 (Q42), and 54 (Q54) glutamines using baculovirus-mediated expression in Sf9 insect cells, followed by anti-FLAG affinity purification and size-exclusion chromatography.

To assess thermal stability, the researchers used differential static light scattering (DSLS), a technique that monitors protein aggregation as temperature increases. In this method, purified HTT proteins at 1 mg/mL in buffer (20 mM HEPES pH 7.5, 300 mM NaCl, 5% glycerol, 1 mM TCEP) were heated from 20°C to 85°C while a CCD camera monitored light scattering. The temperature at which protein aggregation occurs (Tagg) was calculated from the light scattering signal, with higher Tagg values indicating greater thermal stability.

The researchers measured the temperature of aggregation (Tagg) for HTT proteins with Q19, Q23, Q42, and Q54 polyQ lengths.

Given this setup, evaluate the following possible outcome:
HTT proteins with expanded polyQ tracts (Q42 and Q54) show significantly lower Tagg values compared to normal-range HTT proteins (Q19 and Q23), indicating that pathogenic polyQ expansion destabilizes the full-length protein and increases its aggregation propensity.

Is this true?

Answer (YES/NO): NO